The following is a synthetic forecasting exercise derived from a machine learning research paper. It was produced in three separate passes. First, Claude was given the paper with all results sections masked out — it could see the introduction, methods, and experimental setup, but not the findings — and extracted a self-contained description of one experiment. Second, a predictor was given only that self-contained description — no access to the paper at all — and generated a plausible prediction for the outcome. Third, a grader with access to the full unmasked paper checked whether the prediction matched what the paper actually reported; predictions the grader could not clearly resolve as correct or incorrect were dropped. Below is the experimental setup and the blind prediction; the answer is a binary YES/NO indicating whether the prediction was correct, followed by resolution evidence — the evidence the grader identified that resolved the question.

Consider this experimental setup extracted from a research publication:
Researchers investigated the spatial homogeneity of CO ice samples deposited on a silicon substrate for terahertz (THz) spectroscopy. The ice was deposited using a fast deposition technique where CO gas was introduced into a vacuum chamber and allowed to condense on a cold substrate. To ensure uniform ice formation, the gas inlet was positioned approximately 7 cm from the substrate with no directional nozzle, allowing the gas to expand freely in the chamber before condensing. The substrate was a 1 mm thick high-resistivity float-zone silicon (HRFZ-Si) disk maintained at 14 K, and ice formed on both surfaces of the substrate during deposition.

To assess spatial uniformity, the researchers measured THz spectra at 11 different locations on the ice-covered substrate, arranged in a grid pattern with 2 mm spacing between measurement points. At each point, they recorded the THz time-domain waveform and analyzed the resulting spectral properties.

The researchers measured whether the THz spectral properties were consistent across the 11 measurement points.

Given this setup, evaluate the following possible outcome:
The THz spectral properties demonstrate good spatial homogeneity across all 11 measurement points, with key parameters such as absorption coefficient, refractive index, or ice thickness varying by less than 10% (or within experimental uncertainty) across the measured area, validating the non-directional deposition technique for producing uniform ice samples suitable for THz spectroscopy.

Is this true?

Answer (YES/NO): YES